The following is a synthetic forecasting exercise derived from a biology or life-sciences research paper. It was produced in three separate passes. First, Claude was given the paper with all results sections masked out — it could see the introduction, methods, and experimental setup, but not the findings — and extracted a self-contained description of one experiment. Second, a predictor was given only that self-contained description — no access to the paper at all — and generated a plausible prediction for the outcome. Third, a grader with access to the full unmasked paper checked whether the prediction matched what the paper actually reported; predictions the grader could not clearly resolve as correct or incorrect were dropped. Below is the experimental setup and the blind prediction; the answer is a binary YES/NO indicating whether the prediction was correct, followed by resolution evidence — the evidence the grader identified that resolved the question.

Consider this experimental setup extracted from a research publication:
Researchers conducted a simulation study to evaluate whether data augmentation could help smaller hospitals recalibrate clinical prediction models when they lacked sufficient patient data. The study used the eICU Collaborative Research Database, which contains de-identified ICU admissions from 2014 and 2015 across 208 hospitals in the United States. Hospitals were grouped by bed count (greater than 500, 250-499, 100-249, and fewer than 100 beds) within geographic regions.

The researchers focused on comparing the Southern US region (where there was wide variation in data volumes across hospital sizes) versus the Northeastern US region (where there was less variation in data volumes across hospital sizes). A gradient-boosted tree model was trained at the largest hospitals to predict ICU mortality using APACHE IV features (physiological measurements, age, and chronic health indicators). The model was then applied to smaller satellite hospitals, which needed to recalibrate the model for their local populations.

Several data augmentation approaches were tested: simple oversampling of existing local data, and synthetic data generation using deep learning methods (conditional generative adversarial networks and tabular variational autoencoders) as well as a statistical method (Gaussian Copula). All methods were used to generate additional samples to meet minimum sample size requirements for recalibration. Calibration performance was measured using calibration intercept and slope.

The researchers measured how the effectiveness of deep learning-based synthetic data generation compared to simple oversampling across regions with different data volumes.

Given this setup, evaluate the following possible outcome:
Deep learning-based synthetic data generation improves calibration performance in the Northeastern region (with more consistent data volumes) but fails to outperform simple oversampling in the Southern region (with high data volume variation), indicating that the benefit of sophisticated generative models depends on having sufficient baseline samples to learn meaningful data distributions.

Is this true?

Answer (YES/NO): NO